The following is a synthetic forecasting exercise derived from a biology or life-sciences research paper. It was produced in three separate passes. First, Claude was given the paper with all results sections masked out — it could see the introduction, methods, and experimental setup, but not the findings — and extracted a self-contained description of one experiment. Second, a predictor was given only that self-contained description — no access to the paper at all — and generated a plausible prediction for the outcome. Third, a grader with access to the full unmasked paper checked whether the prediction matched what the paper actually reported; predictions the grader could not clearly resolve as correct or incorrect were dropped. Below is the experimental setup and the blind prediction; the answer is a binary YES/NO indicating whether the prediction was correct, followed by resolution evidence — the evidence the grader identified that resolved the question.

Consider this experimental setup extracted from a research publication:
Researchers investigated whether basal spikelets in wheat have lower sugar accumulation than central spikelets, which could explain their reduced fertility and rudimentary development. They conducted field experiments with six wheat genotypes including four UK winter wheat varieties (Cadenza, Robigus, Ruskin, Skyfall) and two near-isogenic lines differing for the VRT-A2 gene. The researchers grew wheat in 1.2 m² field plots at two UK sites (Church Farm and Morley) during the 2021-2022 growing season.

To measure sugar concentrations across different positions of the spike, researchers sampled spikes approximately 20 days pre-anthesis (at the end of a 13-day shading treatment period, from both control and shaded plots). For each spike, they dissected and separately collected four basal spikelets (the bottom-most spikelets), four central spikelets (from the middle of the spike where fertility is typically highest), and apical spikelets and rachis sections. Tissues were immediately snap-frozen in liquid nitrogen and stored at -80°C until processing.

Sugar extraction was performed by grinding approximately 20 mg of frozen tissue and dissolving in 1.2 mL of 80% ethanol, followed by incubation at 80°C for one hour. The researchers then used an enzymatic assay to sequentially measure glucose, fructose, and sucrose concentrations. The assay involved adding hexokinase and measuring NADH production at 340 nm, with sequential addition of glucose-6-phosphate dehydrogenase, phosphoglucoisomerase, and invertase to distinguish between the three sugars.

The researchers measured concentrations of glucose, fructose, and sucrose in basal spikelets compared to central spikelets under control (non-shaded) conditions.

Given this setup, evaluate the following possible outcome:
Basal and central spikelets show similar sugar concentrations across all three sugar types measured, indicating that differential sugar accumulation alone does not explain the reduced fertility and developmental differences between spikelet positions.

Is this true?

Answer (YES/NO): YES